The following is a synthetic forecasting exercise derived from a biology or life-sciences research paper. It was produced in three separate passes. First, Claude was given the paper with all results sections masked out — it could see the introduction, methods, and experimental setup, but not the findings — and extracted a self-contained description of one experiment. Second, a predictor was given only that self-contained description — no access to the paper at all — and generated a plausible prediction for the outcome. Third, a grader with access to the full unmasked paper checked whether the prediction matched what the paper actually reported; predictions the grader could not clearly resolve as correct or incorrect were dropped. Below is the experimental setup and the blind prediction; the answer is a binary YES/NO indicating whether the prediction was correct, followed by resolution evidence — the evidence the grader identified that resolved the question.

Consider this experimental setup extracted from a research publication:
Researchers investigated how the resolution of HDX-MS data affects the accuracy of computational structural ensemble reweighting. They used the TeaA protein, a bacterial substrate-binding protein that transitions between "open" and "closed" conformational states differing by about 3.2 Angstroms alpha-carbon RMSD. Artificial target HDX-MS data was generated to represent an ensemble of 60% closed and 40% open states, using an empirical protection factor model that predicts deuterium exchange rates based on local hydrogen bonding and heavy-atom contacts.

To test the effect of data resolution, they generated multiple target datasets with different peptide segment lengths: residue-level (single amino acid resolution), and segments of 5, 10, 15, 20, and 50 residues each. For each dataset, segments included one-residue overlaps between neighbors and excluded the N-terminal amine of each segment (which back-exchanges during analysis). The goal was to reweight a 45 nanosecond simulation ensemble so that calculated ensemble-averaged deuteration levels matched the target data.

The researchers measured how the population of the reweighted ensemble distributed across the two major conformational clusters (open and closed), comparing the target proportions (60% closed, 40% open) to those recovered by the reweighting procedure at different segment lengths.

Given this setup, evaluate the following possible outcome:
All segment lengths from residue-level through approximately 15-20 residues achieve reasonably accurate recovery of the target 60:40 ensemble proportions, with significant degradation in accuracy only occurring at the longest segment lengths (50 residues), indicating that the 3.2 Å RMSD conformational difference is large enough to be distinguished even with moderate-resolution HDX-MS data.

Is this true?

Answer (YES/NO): NO